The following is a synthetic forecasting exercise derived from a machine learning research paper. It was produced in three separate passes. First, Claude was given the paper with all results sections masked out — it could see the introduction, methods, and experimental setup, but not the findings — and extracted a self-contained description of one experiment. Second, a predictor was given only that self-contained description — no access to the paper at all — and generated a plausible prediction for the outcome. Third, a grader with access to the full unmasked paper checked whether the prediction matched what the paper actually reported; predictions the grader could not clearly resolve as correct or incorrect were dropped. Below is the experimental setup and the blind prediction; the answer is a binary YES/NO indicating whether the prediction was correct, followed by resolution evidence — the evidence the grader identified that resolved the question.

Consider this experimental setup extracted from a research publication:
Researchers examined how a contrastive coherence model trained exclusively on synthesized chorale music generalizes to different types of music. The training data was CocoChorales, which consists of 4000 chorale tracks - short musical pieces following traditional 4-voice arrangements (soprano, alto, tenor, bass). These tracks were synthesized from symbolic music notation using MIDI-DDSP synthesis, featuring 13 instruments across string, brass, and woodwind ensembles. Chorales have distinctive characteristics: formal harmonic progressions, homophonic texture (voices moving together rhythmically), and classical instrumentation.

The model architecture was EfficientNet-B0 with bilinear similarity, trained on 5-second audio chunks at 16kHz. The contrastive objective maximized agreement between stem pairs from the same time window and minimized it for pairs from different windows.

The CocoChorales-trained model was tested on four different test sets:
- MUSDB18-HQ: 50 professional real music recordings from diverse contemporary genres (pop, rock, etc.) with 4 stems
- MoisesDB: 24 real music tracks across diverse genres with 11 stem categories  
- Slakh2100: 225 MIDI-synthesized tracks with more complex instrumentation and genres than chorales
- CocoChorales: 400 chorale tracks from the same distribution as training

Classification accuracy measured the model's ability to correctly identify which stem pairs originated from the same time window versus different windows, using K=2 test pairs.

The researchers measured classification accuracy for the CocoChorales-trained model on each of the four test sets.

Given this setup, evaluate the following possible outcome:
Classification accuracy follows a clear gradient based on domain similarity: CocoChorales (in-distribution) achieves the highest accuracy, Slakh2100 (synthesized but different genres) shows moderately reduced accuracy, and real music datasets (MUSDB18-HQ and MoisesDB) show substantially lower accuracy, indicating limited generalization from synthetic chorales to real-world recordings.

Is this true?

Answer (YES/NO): NO